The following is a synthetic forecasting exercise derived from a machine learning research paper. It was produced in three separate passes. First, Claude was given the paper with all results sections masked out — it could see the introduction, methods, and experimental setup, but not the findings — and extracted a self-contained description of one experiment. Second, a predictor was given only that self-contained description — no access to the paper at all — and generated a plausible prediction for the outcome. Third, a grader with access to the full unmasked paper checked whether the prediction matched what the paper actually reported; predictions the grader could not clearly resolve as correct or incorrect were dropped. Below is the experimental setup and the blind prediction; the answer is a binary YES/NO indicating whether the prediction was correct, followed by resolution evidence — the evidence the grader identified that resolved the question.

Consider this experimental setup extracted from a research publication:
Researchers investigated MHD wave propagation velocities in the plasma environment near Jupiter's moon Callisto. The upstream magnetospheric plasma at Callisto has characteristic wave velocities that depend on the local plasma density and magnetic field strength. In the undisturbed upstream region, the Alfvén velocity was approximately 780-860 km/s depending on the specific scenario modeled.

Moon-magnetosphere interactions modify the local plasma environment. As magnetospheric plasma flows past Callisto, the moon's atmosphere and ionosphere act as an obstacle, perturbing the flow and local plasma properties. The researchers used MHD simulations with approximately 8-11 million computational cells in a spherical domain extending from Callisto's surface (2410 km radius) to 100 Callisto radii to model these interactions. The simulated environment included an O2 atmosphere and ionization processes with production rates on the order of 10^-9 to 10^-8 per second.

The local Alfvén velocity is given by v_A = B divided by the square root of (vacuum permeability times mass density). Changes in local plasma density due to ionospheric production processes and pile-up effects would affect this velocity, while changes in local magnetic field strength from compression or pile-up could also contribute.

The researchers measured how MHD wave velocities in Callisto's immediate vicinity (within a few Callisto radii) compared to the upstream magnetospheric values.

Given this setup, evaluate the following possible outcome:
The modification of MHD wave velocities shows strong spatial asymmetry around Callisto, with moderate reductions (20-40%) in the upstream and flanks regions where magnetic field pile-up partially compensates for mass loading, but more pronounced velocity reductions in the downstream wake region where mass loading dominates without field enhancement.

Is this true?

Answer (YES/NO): NO